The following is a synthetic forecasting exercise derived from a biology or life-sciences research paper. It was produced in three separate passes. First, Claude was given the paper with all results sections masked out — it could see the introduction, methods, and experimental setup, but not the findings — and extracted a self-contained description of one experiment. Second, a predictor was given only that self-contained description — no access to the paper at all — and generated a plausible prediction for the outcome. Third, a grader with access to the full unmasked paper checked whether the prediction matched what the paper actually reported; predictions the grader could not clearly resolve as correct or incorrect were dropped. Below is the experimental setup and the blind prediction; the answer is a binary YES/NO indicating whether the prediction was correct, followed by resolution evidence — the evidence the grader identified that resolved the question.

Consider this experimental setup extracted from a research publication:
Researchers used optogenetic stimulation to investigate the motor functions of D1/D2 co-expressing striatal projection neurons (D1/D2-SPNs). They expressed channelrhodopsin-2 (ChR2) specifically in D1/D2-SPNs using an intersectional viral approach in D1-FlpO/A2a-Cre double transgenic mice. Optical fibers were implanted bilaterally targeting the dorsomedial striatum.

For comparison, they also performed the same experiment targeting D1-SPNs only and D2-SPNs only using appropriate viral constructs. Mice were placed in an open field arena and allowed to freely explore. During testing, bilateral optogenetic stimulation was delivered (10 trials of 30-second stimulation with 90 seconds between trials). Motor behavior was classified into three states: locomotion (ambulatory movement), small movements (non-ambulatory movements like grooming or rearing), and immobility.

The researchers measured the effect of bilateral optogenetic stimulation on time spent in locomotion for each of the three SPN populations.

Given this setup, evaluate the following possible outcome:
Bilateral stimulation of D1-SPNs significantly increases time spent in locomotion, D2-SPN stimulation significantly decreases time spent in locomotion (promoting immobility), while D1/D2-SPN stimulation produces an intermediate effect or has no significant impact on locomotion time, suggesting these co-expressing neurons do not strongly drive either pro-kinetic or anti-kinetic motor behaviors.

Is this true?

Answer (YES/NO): NO